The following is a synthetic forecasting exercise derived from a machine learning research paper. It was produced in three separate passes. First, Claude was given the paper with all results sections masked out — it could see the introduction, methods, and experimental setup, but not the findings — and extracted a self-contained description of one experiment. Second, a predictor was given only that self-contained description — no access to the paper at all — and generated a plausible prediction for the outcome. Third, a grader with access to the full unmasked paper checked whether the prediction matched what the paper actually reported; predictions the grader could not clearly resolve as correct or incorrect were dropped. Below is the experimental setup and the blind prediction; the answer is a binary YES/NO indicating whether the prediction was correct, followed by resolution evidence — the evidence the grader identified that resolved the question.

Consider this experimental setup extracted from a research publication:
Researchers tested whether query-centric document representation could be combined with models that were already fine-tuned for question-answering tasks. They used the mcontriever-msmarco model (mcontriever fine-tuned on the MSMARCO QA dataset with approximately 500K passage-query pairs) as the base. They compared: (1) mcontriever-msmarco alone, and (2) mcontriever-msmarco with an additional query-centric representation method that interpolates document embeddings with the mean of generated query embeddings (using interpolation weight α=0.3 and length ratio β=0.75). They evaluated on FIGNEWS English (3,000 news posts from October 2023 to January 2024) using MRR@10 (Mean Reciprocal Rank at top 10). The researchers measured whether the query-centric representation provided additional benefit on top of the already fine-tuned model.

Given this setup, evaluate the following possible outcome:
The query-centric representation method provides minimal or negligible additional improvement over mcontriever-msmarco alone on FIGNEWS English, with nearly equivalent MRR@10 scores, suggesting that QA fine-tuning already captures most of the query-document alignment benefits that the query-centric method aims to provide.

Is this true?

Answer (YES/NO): NO